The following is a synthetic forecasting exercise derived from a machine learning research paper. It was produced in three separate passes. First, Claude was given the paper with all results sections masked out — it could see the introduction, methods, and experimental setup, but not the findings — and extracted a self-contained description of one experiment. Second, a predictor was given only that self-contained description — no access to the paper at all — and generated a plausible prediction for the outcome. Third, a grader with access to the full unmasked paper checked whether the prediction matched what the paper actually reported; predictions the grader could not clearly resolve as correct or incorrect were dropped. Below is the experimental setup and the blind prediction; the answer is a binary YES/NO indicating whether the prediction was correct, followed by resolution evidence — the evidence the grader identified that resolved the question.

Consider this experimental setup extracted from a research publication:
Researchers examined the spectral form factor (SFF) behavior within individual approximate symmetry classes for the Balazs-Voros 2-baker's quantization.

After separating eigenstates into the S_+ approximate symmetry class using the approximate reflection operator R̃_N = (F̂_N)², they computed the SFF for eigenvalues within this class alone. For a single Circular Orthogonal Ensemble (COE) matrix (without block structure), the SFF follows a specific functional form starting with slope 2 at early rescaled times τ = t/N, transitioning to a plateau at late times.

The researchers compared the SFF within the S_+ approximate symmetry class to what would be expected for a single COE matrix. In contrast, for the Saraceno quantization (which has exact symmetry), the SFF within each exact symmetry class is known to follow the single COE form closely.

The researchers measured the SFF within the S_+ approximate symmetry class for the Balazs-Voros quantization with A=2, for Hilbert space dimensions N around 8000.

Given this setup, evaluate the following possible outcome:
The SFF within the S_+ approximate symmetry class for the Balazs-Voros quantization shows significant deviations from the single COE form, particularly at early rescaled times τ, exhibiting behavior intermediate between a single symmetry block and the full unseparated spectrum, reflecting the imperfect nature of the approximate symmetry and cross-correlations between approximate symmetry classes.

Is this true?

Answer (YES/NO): YES